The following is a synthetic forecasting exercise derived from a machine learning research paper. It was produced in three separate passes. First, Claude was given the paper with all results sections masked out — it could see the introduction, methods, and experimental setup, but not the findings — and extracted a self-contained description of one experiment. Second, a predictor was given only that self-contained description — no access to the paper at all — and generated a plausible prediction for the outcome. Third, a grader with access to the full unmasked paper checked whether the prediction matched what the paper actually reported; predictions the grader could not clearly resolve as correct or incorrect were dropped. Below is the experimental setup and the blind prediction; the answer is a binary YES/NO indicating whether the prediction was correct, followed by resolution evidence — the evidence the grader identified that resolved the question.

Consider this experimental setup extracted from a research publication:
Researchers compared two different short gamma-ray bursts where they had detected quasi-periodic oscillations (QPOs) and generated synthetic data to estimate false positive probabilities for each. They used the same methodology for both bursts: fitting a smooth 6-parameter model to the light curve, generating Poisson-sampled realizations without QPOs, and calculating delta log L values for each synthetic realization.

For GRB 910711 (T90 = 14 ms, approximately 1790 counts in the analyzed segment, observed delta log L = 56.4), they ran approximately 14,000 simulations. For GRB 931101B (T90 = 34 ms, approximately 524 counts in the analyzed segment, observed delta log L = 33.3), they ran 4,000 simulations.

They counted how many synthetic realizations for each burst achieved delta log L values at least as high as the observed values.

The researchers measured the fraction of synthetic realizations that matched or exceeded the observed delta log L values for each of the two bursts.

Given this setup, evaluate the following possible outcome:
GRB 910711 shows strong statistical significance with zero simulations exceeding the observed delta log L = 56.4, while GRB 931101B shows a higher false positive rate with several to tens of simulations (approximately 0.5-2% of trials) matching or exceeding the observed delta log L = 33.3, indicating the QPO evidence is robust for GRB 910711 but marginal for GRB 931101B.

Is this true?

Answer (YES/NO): NO